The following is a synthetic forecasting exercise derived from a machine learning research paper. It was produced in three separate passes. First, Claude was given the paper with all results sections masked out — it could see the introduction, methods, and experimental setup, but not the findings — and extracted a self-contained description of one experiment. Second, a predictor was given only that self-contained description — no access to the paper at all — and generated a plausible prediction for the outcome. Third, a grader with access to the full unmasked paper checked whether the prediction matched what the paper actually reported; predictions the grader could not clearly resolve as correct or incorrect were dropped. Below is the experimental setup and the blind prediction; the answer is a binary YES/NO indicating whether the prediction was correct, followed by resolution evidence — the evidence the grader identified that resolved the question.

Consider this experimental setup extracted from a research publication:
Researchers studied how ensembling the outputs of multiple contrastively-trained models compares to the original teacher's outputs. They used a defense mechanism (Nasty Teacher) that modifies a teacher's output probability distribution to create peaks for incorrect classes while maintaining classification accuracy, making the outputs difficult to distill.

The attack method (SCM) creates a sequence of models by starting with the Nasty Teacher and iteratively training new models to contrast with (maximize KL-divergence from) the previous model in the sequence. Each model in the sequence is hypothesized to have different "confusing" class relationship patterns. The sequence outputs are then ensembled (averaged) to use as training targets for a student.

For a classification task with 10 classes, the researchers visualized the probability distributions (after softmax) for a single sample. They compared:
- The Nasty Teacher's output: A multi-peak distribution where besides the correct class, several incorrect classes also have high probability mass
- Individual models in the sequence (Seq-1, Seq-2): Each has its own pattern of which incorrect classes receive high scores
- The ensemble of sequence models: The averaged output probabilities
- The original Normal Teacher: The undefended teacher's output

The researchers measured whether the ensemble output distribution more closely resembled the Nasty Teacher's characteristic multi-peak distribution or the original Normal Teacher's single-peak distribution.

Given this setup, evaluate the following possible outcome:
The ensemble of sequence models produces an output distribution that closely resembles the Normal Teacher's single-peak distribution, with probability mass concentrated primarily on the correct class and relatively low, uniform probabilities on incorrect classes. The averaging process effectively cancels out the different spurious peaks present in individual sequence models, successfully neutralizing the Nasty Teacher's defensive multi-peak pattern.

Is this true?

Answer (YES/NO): YES